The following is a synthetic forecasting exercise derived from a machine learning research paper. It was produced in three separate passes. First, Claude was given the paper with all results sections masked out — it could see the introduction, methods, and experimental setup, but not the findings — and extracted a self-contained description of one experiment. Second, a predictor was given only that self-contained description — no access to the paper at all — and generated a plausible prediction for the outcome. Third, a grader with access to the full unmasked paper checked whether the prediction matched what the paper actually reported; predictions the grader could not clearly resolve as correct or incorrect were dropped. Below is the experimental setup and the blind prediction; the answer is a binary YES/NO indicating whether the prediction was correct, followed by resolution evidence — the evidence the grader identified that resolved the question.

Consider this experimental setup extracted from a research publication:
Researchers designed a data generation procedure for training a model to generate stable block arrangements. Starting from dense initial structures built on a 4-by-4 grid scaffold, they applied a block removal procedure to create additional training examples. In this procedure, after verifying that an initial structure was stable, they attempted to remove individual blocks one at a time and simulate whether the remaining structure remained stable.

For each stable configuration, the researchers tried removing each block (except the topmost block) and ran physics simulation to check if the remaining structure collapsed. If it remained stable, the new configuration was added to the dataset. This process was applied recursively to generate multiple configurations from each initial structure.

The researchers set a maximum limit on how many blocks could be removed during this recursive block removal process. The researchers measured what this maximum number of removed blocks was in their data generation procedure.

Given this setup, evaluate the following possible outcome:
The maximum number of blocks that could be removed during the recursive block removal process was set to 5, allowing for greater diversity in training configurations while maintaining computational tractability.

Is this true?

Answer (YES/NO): NO